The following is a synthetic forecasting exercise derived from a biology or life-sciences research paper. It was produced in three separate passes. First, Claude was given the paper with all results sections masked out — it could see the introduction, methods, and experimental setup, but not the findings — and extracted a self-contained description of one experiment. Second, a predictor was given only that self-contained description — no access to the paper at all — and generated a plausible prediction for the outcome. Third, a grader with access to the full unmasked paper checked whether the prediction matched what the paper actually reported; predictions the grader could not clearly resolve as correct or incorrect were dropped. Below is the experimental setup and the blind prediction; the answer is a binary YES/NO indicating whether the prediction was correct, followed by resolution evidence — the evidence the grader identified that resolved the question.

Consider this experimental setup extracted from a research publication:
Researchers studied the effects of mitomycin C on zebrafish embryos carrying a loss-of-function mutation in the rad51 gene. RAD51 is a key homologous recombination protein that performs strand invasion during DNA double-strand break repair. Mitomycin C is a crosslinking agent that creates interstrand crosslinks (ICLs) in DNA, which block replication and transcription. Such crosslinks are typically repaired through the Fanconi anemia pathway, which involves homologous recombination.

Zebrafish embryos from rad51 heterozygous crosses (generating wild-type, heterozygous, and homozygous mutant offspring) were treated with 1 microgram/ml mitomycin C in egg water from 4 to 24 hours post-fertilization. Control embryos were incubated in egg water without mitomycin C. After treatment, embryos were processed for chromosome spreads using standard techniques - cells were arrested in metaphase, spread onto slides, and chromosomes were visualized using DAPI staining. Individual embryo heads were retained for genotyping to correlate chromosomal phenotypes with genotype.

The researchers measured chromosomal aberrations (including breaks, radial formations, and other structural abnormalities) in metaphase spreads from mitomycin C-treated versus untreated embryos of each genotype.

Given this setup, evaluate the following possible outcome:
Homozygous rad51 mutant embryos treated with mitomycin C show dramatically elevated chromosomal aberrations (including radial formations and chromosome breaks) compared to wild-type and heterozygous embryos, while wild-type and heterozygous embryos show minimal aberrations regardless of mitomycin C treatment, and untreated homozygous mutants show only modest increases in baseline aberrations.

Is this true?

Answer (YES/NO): NO